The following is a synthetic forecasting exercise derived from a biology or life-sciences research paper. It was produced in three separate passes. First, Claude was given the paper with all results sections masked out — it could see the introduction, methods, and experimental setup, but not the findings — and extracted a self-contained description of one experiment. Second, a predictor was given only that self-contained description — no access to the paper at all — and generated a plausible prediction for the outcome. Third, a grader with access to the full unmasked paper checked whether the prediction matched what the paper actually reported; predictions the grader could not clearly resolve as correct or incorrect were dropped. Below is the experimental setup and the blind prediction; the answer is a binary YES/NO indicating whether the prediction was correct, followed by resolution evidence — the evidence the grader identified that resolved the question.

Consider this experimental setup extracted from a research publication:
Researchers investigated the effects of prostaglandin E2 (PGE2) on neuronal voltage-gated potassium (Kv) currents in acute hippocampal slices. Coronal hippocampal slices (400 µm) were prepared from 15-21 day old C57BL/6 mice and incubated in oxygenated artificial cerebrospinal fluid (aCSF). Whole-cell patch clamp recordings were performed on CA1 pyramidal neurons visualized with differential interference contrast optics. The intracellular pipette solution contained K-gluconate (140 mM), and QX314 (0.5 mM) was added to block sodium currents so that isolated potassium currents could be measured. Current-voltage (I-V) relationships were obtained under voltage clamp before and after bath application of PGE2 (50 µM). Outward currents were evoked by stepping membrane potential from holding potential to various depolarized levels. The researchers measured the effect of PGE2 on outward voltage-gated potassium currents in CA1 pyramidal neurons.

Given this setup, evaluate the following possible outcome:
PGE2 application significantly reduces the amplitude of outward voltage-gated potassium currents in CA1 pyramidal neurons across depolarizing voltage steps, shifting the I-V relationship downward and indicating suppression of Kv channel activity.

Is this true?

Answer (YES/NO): YES